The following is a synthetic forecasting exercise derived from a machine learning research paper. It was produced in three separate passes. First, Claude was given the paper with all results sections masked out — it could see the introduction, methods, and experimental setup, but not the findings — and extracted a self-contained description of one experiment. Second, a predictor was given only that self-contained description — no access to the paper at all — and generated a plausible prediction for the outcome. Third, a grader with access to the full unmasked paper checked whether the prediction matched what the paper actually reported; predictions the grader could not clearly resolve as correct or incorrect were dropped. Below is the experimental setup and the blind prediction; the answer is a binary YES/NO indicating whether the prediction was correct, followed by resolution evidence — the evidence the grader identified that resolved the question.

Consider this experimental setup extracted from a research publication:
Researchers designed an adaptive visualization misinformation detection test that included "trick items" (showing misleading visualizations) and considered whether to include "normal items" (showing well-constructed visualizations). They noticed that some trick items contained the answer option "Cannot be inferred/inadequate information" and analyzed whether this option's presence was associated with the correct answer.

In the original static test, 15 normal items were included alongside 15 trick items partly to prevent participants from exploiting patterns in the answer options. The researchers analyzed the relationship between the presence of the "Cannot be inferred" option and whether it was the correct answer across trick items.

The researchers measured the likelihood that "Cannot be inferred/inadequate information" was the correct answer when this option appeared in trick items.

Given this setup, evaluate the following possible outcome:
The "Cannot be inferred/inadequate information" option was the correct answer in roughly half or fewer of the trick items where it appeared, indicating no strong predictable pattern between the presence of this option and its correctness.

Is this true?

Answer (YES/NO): NO